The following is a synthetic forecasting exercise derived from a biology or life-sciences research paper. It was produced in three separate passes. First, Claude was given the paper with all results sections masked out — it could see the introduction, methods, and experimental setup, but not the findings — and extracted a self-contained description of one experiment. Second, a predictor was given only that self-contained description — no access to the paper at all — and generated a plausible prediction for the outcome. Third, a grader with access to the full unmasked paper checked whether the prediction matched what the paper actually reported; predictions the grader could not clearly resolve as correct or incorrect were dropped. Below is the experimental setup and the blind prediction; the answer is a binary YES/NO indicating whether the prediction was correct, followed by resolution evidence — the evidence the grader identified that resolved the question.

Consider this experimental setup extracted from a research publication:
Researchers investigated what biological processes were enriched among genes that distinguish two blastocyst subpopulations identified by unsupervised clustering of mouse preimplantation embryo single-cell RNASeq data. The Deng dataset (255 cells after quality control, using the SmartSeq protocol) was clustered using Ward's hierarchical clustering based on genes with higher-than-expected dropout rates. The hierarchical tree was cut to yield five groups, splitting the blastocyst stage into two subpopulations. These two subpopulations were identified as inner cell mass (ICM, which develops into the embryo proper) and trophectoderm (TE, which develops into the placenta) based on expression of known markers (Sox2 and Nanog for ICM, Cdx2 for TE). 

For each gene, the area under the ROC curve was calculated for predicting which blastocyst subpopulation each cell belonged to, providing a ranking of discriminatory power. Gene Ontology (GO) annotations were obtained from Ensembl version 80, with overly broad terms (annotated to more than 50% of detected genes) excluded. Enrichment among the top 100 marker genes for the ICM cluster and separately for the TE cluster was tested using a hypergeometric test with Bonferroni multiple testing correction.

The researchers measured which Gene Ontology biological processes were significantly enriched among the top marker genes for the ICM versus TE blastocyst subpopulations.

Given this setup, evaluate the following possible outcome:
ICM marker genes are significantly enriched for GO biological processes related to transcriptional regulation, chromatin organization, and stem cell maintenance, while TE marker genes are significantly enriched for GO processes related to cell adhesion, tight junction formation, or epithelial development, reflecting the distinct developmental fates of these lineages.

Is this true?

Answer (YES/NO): NO